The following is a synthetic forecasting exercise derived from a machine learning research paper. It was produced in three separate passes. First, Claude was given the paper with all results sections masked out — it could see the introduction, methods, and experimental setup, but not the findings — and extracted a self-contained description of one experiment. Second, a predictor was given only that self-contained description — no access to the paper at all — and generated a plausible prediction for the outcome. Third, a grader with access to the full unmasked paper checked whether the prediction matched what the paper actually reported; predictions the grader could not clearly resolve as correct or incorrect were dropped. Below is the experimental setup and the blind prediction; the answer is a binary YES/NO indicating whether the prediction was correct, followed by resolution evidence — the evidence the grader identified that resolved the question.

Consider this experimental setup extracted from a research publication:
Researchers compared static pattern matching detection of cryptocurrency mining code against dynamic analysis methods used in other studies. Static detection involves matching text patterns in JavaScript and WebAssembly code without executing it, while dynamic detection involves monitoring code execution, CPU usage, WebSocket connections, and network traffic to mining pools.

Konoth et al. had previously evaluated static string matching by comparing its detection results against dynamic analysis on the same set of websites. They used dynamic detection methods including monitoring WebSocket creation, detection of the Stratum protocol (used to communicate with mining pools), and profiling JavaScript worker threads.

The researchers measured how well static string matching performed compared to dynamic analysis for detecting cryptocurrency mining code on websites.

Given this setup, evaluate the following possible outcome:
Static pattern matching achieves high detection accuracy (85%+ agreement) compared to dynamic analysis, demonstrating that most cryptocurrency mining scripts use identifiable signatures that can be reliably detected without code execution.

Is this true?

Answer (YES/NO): YES